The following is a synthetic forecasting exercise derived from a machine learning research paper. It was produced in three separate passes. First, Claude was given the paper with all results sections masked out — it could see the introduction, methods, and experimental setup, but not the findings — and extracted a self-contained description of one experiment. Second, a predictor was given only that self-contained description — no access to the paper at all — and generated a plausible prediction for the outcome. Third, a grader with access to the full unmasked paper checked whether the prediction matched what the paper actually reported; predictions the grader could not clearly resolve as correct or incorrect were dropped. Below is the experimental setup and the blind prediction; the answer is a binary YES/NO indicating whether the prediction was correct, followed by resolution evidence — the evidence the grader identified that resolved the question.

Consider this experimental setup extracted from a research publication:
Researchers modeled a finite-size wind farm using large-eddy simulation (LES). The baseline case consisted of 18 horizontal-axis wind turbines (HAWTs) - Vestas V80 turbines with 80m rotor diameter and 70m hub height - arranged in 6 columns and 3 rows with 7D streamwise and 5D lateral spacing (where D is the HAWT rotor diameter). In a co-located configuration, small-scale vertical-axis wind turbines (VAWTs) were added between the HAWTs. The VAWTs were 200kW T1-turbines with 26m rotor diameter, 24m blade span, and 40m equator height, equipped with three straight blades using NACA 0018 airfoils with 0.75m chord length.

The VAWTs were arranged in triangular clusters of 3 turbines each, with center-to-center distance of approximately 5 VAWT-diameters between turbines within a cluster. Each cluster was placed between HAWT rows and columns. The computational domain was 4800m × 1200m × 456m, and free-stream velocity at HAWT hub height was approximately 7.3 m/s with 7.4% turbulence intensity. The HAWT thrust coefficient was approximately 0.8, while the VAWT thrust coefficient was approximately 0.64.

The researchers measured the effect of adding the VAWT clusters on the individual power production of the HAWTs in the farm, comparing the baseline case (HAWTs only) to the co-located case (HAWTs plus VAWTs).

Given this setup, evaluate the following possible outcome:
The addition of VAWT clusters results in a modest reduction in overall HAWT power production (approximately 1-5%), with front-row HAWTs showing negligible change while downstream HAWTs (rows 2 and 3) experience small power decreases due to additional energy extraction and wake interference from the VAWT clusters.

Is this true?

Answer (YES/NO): NO